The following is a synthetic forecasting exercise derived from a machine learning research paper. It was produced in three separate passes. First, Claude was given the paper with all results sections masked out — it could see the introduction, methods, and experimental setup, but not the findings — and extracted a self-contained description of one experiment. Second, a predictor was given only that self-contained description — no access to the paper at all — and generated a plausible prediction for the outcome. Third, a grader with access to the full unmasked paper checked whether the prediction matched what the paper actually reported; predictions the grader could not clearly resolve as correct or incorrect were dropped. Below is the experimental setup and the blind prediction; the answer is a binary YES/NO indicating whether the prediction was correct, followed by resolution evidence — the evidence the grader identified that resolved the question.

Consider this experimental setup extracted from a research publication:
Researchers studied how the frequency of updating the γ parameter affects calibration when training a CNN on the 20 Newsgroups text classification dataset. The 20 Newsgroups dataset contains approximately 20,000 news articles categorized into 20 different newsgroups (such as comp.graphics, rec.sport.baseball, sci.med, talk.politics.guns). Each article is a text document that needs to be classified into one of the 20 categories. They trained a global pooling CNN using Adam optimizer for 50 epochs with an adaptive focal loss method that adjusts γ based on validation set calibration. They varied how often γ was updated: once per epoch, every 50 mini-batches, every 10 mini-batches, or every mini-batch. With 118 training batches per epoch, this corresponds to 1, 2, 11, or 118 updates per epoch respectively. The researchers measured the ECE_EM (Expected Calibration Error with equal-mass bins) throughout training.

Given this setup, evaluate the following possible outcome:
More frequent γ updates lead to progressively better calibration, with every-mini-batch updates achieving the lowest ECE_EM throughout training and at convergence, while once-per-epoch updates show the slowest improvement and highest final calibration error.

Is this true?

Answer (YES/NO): NO